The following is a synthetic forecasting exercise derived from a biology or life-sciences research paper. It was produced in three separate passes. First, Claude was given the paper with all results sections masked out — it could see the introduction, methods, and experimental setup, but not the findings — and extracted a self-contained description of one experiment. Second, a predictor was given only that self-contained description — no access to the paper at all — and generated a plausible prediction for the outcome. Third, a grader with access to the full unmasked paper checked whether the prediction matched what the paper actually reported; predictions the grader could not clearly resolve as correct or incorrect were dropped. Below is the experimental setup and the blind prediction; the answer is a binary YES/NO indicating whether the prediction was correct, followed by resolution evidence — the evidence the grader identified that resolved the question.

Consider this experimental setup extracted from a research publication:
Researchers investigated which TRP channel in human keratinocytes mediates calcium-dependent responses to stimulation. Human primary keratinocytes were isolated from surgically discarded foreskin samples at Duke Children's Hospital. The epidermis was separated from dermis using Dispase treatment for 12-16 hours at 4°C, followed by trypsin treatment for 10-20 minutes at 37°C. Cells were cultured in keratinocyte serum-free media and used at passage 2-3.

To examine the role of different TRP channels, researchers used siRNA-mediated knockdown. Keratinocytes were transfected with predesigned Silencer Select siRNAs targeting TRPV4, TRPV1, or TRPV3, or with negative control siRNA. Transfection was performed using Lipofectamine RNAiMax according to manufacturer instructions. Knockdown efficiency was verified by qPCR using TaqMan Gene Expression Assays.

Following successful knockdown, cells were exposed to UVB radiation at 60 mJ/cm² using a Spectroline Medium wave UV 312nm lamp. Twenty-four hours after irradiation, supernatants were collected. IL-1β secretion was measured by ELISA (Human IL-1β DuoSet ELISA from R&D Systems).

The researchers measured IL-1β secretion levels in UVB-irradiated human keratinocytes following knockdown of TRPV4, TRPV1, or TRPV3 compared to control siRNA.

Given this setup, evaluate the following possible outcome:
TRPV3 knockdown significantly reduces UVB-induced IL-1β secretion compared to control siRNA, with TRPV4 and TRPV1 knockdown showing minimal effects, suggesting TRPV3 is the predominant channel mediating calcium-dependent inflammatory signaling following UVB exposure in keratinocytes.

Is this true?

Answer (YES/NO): NO